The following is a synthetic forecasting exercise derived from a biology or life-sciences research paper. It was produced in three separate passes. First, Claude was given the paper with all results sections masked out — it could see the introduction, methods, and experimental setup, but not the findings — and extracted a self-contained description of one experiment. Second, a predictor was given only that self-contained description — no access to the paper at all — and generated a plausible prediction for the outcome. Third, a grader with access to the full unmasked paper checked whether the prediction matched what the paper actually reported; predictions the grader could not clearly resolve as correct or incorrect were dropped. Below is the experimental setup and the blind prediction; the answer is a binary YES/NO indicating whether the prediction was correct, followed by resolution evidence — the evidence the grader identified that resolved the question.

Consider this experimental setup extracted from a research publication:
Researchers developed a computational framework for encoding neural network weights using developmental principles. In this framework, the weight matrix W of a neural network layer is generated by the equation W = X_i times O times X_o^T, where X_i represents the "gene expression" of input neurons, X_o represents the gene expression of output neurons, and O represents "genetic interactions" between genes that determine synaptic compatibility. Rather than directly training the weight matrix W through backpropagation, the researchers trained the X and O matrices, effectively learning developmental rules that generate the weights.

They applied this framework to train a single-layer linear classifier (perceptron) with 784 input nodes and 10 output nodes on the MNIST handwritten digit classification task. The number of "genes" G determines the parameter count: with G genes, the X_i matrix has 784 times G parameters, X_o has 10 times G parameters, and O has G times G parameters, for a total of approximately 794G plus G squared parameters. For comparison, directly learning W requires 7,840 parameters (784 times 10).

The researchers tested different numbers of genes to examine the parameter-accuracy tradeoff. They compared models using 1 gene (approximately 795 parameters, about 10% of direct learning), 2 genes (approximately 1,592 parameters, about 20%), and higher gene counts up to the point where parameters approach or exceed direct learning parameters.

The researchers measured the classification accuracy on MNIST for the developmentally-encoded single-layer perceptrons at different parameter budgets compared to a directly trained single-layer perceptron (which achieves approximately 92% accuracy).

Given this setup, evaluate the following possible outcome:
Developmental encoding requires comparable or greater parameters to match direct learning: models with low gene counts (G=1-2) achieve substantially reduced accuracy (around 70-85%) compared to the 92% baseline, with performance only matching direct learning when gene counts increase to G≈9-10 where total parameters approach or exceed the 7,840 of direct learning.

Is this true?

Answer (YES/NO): NO